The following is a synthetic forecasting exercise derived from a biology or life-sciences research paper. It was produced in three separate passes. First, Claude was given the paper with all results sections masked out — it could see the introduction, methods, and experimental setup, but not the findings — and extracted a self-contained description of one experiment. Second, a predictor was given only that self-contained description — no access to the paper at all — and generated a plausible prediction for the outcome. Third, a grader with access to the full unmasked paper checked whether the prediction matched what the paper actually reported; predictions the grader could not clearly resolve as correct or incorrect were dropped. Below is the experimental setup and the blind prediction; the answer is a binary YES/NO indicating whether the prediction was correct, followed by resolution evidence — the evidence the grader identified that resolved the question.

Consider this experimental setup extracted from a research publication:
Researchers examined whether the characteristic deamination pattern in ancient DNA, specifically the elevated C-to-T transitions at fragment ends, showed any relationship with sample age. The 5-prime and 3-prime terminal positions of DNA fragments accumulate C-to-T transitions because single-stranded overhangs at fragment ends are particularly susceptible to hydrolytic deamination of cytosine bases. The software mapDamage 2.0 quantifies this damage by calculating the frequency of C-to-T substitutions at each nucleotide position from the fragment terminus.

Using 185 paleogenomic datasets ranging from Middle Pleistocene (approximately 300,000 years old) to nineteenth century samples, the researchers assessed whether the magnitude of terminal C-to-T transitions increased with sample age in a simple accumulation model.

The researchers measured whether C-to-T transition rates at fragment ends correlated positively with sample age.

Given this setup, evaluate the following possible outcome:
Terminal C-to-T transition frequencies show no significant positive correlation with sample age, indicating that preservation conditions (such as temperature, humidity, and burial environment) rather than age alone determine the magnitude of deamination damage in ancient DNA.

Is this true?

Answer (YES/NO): NO